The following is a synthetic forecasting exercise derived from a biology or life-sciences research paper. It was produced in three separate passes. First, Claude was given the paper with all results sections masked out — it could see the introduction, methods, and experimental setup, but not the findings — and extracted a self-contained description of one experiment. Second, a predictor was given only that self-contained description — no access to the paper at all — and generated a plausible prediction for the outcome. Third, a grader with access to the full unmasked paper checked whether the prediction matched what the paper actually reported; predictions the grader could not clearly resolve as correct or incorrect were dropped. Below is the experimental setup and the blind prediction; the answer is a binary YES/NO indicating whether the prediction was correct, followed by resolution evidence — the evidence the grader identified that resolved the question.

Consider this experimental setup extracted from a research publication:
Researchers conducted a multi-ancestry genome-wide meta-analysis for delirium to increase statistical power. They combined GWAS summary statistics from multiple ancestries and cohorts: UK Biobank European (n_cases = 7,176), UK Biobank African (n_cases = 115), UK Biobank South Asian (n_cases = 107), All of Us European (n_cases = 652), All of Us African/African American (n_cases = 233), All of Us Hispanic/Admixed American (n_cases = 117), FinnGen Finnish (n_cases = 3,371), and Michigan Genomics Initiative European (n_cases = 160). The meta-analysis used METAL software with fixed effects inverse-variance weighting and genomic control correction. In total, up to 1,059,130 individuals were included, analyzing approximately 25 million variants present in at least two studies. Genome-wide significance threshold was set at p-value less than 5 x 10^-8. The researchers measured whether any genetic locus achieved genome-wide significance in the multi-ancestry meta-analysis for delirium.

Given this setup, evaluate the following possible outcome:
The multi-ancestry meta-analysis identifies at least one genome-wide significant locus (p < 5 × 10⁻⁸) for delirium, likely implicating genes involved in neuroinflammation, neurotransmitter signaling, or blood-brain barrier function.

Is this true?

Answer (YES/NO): YES